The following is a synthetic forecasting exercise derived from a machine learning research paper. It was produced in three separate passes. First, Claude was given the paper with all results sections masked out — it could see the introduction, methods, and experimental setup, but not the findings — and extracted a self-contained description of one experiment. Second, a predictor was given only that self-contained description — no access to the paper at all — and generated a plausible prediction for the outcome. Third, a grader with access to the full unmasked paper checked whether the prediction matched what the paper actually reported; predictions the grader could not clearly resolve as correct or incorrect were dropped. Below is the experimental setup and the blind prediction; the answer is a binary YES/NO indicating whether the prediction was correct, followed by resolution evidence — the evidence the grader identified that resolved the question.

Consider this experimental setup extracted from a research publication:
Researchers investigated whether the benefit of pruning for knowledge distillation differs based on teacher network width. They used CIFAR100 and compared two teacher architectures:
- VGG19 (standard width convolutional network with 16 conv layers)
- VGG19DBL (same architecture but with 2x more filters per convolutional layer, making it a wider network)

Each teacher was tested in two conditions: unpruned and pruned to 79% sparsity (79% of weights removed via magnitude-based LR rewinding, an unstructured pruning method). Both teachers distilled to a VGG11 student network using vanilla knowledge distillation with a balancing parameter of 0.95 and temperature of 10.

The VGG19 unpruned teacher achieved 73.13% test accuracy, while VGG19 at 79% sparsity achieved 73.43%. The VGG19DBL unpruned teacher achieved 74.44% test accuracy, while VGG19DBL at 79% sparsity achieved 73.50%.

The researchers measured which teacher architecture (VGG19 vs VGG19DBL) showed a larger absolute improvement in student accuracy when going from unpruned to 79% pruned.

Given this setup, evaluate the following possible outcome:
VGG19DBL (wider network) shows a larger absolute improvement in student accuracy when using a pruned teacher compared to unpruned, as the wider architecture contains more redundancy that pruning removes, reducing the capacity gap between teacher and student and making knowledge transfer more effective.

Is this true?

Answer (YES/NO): YES